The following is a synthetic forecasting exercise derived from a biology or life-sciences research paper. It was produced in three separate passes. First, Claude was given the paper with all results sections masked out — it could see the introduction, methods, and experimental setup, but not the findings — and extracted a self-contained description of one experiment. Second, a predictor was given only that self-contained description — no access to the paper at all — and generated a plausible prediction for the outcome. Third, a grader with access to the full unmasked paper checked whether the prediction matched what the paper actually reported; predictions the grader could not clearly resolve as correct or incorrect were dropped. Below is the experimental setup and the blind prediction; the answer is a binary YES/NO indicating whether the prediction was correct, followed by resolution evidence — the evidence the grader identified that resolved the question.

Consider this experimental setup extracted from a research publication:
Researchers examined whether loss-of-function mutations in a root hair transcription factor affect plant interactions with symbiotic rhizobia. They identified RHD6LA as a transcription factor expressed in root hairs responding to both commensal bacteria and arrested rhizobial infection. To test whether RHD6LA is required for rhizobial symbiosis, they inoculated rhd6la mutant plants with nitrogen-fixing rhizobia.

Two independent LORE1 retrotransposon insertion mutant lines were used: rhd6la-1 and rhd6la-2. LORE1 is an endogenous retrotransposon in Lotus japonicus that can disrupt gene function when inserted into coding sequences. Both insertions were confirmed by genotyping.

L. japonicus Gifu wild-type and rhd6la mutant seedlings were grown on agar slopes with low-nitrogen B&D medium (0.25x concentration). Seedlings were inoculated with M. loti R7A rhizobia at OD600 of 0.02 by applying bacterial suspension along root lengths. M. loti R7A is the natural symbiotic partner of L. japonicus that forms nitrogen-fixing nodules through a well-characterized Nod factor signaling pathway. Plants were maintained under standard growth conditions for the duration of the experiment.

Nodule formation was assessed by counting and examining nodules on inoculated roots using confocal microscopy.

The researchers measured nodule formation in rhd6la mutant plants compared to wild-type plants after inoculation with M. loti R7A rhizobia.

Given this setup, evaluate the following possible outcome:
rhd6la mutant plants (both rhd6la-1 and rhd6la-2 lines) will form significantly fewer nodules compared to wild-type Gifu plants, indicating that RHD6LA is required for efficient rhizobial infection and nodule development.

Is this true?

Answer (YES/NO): YES